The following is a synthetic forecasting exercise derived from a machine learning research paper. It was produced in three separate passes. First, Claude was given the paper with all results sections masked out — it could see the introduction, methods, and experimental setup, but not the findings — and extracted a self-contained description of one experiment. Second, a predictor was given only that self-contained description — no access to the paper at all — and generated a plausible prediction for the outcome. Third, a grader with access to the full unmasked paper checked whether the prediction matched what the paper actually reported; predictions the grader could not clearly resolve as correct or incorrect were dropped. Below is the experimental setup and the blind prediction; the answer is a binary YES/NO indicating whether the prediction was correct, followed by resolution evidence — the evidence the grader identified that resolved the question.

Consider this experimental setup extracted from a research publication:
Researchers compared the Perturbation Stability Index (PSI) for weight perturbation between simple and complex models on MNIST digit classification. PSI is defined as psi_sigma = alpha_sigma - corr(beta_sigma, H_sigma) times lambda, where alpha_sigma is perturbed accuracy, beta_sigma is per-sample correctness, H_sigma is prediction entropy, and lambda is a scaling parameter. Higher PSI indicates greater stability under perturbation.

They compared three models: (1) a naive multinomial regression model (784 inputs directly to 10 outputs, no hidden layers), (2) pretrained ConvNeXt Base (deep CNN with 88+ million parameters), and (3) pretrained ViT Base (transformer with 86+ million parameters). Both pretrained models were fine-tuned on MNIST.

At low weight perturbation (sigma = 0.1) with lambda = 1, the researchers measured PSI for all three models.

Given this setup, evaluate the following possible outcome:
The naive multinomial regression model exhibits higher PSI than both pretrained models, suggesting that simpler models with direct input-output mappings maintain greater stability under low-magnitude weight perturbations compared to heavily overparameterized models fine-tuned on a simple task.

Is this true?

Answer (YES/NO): YES